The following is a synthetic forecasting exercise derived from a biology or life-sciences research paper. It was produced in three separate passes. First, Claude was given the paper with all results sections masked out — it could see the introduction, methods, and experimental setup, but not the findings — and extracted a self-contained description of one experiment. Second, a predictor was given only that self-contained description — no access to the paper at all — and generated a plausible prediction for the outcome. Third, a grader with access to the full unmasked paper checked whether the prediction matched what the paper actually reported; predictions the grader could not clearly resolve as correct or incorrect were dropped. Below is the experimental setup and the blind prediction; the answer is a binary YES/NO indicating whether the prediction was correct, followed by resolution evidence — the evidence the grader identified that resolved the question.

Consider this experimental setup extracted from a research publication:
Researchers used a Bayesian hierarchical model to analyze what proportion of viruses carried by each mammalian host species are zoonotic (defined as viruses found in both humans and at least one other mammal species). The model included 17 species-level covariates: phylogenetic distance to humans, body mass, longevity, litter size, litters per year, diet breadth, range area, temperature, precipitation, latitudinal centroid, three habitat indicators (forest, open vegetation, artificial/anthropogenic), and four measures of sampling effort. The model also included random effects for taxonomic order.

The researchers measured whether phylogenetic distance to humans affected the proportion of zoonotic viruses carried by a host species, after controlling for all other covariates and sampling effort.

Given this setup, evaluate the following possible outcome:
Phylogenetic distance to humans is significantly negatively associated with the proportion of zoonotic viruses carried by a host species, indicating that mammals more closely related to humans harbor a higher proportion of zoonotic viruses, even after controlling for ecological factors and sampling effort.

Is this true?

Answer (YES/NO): NO